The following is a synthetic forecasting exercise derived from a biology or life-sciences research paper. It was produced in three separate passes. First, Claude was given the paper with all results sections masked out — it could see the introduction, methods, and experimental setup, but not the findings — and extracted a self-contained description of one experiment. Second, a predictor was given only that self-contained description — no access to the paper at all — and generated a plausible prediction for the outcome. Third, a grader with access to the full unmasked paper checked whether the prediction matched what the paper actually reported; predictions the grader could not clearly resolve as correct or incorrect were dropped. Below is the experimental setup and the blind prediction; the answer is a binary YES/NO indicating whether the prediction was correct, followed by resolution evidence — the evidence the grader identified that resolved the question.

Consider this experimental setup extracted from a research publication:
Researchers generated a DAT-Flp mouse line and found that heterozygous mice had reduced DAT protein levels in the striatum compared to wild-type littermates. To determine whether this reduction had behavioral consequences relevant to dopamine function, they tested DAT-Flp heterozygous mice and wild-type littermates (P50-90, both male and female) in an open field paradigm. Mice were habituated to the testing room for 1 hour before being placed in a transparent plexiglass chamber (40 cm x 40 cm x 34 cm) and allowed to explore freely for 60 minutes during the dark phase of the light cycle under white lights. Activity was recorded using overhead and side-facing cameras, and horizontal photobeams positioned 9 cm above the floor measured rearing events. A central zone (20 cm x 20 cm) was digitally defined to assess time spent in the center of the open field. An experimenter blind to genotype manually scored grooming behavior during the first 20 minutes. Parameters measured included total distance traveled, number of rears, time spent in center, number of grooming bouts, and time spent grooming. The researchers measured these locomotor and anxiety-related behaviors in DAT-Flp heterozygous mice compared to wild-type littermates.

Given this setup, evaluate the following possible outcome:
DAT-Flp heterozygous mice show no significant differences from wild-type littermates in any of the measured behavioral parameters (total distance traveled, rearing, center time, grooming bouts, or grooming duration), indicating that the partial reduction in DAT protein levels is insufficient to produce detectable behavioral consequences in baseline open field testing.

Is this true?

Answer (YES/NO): YES